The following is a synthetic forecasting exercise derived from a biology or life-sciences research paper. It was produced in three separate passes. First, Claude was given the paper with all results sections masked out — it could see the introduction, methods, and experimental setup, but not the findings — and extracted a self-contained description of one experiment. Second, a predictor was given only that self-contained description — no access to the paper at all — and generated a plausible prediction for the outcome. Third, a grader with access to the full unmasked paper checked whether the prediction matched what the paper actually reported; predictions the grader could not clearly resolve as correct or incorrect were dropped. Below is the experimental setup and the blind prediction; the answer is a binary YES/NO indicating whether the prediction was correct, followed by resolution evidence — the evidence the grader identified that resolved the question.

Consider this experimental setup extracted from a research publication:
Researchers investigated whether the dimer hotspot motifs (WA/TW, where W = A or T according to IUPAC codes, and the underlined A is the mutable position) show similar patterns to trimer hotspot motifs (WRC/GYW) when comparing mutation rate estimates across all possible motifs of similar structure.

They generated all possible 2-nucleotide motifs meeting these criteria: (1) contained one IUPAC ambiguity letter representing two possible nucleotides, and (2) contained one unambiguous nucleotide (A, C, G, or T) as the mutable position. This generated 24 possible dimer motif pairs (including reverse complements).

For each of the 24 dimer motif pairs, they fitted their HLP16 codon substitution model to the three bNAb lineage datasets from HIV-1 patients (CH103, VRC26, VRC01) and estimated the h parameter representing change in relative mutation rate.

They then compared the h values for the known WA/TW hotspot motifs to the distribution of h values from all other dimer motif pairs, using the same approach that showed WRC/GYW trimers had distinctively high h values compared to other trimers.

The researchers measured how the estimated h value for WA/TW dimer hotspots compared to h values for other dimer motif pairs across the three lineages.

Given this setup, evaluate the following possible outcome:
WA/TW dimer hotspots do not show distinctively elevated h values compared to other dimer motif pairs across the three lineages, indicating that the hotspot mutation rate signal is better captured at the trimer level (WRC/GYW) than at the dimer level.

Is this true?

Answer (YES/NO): NO